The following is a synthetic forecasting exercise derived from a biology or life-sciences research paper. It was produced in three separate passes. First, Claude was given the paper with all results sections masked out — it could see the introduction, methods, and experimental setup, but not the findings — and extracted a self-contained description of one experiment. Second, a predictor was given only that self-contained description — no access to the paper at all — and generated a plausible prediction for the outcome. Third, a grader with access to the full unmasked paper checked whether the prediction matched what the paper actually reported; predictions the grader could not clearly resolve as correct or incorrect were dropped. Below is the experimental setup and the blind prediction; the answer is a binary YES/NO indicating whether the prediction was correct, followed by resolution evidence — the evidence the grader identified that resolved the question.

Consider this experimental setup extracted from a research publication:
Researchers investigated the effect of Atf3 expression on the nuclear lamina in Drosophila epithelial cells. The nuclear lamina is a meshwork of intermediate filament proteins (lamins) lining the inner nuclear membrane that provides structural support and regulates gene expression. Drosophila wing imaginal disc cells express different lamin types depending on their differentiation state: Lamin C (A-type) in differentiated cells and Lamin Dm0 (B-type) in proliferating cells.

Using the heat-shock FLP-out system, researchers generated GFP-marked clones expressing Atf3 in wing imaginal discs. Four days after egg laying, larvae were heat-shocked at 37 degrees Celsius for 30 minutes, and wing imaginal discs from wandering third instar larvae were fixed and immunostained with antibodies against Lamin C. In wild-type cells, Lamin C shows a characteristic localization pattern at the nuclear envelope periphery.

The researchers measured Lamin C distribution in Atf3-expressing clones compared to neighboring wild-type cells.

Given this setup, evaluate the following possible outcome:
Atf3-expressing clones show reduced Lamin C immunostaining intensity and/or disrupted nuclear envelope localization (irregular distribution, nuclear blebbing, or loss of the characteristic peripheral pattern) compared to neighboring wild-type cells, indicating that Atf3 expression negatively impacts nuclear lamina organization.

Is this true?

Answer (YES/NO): NO